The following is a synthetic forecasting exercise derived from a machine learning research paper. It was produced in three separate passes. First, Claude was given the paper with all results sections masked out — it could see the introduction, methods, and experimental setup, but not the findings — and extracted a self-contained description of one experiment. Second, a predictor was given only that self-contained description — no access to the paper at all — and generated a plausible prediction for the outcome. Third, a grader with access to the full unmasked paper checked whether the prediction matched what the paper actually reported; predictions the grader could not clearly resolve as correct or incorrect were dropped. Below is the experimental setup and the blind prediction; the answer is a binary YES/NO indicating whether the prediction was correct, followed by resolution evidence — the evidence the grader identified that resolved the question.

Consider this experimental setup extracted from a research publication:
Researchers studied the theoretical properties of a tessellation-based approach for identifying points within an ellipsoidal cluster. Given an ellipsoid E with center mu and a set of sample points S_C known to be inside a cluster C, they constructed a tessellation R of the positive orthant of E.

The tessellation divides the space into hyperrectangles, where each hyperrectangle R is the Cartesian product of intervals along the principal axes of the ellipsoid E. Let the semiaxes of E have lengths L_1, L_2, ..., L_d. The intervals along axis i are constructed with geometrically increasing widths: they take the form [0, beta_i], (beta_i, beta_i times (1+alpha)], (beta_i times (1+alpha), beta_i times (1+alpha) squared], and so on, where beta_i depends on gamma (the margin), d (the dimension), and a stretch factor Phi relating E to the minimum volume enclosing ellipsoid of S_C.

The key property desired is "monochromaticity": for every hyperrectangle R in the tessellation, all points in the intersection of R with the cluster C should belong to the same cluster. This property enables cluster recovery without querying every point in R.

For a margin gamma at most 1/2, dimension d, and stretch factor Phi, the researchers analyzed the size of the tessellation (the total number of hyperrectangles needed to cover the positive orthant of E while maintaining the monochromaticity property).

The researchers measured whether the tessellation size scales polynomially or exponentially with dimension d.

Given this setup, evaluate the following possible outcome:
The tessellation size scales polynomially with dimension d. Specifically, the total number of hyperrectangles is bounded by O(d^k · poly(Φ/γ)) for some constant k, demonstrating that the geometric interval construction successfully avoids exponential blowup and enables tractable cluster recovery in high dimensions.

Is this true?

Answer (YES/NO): NO